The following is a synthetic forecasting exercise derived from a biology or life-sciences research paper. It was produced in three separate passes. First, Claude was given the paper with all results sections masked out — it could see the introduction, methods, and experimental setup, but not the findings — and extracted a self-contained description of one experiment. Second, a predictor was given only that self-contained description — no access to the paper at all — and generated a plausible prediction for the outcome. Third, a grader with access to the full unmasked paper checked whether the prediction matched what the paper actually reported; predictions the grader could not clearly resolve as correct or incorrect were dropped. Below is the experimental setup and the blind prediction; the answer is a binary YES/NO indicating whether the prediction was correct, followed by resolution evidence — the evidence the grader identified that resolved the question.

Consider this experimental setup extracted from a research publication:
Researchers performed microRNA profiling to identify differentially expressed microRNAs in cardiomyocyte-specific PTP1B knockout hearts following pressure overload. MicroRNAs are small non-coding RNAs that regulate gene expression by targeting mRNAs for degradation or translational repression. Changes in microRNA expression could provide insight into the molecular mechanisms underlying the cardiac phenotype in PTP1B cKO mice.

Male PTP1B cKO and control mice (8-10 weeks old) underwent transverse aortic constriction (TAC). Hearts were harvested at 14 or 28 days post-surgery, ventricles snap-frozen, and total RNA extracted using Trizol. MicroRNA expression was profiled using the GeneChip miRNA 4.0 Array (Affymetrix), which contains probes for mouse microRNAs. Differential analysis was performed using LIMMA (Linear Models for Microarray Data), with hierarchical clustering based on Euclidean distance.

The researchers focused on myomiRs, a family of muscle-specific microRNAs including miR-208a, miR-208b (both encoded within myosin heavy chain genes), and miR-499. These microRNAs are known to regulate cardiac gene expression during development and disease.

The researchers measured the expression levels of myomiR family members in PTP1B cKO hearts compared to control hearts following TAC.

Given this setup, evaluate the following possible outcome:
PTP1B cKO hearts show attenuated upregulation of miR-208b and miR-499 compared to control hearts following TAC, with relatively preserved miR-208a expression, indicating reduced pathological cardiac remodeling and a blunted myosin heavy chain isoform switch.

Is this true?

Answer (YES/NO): NO